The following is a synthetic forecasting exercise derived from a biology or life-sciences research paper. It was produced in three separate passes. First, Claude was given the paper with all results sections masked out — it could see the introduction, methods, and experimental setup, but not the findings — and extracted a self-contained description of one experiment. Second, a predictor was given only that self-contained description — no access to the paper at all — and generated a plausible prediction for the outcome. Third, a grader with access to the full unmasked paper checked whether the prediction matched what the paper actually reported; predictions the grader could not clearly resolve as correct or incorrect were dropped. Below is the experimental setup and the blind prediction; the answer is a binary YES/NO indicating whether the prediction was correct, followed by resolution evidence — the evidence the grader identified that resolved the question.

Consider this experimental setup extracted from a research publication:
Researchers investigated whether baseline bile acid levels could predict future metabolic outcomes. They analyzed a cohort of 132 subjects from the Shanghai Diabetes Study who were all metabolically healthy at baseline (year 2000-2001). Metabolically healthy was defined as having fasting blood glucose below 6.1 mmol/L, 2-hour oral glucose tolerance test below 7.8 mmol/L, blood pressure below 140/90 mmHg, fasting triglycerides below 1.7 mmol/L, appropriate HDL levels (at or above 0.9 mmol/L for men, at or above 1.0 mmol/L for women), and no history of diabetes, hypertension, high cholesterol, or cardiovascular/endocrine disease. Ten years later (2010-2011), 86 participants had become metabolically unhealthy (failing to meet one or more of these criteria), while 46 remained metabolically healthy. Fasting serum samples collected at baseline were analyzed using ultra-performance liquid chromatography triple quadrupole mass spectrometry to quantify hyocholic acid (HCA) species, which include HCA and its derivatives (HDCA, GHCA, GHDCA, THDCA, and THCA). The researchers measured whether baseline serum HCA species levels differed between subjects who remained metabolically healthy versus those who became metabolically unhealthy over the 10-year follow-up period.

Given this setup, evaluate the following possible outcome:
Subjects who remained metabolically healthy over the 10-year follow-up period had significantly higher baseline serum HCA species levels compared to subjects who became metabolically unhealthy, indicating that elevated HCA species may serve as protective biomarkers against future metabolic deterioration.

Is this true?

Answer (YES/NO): YES